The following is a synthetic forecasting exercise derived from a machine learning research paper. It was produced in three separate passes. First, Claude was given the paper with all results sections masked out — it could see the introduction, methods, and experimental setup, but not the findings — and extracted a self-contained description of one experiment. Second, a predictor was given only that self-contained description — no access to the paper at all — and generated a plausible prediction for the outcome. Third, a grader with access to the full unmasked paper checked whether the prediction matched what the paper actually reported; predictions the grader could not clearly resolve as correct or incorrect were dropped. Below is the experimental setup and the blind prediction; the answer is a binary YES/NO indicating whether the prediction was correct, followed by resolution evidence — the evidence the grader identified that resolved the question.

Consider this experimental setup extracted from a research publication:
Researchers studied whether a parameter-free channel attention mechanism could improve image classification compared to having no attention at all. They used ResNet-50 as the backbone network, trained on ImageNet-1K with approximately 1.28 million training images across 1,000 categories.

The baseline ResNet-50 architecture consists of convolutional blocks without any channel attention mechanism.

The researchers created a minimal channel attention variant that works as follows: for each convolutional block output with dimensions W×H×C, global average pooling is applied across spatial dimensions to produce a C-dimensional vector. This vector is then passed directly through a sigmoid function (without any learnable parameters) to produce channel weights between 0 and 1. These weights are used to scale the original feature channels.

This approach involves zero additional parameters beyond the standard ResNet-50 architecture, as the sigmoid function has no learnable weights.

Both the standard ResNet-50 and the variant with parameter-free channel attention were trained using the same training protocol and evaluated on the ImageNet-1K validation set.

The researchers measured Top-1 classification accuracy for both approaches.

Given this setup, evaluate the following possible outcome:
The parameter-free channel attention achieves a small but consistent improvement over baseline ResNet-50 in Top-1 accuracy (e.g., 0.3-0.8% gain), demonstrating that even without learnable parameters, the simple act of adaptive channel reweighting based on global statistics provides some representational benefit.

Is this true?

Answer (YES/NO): YES